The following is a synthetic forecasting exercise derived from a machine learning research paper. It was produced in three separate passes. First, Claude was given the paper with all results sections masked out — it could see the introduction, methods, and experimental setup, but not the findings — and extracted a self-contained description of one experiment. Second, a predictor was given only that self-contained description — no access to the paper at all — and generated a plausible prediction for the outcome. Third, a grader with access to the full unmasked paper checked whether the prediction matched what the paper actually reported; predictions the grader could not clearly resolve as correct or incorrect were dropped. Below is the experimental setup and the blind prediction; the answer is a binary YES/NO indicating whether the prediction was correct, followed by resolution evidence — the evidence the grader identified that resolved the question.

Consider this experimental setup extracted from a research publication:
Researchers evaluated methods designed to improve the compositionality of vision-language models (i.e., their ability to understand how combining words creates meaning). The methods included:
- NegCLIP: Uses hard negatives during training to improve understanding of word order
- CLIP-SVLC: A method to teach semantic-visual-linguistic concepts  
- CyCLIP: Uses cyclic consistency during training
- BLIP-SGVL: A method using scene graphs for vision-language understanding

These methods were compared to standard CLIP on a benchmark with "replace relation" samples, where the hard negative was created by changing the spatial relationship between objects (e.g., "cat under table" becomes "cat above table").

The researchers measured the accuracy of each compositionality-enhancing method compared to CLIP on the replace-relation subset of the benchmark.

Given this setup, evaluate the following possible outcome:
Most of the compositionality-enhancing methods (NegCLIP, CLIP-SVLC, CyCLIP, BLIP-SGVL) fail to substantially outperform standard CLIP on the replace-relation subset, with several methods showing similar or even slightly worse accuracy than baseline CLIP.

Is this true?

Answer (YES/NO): YES